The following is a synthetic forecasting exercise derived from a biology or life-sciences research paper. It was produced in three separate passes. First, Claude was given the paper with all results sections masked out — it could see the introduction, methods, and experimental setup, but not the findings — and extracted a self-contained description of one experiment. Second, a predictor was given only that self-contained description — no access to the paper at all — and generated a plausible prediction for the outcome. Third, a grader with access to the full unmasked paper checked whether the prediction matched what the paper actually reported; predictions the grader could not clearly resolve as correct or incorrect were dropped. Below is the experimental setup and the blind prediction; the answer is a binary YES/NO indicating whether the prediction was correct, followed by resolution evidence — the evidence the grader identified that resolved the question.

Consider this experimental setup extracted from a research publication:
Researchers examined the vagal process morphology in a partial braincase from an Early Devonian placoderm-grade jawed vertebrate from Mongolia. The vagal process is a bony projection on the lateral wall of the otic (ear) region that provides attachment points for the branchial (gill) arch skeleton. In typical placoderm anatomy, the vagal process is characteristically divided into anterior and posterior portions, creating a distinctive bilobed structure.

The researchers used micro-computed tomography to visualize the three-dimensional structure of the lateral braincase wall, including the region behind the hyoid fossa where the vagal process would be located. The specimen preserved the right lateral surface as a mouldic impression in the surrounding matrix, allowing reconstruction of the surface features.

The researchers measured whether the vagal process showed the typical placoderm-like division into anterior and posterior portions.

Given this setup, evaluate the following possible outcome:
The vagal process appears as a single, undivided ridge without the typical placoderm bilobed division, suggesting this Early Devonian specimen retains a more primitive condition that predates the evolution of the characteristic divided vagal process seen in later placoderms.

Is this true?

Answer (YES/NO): NO